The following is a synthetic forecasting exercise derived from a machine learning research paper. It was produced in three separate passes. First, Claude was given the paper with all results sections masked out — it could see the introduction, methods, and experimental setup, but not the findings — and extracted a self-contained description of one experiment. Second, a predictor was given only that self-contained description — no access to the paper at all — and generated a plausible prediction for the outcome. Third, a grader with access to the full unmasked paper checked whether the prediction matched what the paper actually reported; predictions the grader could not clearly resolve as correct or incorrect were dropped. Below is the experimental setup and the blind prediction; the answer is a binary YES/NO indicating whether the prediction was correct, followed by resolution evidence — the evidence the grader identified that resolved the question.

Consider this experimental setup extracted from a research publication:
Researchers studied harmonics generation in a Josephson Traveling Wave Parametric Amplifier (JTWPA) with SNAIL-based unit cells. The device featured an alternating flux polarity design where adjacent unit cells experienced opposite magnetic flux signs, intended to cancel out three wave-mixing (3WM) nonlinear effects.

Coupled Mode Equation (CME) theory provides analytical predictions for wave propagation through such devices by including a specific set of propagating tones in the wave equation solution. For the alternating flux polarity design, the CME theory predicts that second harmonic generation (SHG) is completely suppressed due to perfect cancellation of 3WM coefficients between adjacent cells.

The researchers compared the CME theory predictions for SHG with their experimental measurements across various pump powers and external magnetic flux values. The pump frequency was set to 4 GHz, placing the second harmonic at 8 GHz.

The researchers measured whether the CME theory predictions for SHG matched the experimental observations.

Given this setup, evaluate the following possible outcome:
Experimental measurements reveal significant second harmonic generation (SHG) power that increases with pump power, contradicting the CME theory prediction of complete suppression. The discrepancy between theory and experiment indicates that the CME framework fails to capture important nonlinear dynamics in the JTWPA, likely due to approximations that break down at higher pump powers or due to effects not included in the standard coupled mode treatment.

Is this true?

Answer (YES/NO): YES